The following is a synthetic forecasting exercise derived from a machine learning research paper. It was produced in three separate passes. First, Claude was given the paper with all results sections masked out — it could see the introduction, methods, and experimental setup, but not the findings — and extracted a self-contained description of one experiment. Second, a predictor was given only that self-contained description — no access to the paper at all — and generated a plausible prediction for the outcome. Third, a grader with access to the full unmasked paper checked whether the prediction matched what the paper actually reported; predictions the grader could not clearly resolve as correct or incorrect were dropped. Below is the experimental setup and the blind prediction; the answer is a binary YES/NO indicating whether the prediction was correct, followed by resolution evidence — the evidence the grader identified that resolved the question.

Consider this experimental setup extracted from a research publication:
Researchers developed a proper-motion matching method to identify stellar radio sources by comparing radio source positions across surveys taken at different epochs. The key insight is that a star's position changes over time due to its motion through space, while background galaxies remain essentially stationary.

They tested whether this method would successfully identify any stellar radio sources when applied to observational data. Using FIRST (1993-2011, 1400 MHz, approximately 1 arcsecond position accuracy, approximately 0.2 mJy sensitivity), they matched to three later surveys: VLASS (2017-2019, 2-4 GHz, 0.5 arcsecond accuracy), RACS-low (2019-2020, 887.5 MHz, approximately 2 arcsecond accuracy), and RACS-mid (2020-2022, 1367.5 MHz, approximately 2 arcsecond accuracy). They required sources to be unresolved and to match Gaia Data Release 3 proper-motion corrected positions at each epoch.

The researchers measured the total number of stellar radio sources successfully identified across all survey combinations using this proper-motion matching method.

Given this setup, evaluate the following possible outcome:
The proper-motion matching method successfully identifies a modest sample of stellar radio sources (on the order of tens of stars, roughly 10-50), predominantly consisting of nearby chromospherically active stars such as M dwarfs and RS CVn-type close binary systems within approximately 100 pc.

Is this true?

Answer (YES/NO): NO